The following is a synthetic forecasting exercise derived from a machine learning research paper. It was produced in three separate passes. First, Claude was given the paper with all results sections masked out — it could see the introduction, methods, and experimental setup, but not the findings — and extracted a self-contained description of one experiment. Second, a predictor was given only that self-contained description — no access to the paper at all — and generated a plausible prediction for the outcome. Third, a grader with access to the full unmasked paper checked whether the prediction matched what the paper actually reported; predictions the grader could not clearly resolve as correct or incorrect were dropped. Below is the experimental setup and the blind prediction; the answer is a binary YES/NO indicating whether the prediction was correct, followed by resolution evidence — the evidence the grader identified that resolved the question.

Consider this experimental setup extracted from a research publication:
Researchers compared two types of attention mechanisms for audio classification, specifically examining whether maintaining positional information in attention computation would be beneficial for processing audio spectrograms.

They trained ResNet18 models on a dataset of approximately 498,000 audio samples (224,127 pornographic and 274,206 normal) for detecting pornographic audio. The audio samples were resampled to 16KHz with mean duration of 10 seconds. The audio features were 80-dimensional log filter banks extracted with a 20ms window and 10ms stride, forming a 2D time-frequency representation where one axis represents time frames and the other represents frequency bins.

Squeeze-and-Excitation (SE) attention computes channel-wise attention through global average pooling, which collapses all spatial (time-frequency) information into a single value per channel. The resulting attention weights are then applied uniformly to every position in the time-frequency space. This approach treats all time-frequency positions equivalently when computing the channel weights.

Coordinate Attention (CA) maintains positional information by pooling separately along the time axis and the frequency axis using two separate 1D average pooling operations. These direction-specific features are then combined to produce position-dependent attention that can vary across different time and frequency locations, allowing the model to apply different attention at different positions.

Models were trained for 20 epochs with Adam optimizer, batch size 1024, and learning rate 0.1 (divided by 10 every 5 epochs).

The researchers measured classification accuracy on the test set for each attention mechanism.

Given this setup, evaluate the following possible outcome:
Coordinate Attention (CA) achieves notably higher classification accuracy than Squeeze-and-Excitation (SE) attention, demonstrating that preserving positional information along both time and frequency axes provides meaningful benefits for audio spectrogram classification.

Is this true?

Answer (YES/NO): YES